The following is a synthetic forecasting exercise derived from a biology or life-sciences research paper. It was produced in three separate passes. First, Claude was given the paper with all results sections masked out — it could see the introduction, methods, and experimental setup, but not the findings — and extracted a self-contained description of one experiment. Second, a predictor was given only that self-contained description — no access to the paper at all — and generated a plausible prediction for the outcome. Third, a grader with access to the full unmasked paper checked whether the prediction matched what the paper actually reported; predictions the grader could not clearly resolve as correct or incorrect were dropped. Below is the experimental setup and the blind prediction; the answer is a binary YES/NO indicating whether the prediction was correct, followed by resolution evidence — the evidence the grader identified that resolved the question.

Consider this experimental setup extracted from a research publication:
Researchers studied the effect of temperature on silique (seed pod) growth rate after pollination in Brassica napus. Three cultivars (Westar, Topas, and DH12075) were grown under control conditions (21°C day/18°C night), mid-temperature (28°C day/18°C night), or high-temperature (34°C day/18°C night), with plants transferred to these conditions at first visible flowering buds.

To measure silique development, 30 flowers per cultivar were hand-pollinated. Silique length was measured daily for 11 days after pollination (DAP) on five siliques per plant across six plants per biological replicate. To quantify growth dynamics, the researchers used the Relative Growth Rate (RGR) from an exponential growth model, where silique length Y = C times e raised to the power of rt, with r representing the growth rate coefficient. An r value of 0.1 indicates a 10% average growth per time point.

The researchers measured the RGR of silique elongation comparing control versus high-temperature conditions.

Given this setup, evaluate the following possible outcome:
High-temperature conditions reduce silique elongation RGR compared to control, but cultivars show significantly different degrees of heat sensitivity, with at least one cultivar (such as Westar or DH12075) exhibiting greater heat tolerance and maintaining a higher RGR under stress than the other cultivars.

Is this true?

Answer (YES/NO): NO